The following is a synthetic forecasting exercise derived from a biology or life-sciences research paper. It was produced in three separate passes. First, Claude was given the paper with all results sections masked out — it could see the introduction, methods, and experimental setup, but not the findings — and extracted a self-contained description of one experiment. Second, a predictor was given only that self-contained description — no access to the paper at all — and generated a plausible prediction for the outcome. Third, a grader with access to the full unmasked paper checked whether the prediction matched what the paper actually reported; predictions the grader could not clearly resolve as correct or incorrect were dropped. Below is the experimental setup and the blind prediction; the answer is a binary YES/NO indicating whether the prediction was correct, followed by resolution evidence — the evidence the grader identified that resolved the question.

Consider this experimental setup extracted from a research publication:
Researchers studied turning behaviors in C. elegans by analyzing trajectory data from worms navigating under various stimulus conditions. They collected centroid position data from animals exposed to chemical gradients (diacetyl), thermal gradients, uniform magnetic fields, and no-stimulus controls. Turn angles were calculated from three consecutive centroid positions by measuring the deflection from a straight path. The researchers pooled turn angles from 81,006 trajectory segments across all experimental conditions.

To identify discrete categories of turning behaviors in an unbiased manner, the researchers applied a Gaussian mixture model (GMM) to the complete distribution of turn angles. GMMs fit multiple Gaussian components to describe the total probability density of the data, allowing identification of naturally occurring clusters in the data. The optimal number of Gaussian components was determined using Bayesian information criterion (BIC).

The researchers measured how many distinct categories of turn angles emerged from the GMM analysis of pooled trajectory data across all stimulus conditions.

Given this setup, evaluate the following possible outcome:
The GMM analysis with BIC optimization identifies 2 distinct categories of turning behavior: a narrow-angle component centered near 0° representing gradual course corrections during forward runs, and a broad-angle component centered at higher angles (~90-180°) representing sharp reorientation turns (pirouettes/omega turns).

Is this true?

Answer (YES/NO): NO